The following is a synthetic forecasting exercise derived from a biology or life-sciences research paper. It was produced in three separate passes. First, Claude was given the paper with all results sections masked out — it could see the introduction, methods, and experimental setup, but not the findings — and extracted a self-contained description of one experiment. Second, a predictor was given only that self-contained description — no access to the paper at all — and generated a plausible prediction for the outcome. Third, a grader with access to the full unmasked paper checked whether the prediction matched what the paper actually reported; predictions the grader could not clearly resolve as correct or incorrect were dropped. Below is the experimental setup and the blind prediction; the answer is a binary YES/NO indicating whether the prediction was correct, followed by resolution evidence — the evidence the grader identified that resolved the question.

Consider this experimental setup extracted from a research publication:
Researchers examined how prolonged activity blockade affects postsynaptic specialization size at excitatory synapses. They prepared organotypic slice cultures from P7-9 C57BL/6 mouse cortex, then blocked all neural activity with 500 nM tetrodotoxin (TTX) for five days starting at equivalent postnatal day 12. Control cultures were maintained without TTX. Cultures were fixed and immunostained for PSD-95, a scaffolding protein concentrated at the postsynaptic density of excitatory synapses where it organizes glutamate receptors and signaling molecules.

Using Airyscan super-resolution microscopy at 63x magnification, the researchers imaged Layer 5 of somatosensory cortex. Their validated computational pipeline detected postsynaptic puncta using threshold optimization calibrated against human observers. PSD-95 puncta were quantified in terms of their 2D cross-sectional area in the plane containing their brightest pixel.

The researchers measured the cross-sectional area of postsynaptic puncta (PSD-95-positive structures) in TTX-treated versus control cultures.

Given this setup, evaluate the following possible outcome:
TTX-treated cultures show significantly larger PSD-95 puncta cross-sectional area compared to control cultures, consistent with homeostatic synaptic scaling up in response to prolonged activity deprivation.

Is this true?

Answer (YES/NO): YES